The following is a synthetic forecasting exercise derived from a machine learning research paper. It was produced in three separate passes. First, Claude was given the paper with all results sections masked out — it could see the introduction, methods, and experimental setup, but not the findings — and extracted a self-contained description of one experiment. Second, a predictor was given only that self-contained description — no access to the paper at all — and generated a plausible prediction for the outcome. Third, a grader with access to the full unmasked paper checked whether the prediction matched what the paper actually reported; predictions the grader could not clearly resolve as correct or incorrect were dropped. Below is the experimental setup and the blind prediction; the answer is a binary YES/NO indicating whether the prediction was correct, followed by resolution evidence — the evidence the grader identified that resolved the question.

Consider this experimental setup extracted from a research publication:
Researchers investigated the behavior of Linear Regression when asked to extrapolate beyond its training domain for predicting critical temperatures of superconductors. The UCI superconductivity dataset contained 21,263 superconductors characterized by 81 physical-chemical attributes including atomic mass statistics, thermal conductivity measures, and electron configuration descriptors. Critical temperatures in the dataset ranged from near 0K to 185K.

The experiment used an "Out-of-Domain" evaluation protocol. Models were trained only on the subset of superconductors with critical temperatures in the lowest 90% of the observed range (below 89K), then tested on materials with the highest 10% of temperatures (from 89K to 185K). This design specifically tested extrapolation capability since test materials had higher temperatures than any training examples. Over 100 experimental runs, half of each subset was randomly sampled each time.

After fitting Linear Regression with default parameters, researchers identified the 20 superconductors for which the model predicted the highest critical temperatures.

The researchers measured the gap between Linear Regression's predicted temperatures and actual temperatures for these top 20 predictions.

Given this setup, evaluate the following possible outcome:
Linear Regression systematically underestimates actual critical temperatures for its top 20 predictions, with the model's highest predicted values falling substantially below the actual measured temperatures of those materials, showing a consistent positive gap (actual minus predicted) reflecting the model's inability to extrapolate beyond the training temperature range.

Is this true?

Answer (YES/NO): YES